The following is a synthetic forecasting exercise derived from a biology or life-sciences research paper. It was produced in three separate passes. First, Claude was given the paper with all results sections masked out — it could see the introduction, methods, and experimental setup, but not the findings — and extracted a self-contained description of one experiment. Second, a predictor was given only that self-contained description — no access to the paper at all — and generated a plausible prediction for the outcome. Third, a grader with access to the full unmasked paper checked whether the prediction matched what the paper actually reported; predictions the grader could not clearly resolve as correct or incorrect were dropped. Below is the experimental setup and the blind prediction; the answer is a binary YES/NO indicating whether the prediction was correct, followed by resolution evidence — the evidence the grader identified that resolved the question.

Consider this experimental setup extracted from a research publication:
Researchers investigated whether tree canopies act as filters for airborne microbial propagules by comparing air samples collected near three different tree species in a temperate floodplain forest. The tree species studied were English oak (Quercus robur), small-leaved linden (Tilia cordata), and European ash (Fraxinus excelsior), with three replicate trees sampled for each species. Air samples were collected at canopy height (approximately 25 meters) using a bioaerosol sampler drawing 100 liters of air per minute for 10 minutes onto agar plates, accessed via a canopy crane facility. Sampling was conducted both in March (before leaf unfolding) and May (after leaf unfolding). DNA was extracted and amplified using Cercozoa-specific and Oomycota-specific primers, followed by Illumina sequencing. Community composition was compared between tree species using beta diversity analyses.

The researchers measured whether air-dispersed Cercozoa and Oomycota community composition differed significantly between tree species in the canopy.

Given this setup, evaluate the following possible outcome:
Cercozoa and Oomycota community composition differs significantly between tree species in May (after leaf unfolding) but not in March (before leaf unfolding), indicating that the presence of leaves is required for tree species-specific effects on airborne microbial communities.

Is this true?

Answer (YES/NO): NO